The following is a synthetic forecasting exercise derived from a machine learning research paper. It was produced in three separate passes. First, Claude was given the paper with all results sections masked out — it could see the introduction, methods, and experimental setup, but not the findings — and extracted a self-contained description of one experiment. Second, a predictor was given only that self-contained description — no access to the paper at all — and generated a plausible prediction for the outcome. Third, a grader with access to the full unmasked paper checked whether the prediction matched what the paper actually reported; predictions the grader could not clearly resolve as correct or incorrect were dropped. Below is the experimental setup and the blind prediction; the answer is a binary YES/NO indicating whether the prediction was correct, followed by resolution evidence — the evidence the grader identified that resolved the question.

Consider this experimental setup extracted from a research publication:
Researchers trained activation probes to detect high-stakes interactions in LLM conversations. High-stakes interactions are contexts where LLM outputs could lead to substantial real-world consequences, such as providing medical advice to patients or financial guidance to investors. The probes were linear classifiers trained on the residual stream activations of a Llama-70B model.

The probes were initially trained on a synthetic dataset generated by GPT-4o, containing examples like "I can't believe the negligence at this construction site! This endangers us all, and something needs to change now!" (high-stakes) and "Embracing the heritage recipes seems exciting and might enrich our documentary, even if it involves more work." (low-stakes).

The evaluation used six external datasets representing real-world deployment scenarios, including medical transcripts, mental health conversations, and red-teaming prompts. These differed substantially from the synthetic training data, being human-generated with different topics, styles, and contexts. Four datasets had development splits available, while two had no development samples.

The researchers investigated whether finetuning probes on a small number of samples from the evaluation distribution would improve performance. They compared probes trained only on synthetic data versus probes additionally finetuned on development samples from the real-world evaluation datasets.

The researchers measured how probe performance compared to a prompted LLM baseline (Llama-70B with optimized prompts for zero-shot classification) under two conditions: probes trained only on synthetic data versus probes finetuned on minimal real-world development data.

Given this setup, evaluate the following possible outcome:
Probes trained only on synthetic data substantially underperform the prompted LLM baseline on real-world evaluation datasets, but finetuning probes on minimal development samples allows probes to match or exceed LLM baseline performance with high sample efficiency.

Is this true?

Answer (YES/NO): NO